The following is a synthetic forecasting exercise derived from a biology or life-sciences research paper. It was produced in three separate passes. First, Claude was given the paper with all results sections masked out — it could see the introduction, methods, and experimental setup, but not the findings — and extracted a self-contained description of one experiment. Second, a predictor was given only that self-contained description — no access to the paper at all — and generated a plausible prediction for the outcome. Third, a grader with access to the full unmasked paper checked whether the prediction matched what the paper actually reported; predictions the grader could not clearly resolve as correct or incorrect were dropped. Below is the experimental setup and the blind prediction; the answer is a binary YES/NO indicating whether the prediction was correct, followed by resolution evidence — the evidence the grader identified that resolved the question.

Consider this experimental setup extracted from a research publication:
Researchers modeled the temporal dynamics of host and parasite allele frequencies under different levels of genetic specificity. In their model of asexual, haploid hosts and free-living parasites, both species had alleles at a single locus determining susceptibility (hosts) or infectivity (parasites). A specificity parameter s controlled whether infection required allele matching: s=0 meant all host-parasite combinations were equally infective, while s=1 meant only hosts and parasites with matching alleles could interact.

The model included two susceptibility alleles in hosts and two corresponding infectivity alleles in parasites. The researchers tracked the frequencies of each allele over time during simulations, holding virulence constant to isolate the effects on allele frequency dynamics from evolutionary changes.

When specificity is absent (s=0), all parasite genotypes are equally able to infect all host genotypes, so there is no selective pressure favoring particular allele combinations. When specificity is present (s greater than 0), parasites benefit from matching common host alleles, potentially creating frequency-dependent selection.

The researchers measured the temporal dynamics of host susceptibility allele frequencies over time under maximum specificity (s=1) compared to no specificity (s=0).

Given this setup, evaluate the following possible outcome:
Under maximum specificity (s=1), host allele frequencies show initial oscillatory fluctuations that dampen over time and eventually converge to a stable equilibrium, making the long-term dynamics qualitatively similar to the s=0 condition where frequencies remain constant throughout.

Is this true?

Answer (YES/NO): NO